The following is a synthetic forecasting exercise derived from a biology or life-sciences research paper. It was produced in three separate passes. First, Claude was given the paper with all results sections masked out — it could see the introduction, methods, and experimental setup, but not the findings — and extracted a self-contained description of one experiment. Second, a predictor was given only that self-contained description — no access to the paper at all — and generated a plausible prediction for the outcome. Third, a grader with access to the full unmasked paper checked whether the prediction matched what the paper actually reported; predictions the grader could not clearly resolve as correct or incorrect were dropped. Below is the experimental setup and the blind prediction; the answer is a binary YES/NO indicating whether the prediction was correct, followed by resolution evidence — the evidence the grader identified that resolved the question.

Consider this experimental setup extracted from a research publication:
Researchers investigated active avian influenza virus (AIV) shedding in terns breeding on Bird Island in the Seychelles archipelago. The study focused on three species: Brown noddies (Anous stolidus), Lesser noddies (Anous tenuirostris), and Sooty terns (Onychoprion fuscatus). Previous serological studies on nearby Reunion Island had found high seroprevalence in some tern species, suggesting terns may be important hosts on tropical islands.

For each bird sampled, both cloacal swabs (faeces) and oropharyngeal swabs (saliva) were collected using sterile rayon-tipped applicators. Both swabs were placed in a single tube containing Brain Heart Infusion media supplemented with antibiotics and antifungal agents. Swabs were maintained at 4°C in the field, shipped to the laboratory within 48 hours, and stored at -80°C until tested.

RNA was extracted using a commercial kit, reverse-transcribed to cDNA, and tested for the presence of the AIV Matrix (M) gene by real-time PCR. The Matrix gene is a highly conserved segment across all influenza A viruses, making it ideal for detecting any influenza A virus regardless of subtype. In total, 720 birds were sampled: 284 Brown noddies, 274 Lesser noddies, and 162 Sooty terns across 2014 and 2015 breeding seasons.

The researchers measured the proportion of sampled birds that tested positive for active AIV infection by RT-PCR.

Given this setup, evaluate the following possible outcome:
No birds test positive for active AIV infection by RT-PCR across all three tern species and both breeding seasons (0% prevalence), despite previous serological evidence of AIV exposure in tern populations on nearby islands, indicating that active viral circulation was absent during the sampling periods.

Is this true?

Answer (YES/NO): YES